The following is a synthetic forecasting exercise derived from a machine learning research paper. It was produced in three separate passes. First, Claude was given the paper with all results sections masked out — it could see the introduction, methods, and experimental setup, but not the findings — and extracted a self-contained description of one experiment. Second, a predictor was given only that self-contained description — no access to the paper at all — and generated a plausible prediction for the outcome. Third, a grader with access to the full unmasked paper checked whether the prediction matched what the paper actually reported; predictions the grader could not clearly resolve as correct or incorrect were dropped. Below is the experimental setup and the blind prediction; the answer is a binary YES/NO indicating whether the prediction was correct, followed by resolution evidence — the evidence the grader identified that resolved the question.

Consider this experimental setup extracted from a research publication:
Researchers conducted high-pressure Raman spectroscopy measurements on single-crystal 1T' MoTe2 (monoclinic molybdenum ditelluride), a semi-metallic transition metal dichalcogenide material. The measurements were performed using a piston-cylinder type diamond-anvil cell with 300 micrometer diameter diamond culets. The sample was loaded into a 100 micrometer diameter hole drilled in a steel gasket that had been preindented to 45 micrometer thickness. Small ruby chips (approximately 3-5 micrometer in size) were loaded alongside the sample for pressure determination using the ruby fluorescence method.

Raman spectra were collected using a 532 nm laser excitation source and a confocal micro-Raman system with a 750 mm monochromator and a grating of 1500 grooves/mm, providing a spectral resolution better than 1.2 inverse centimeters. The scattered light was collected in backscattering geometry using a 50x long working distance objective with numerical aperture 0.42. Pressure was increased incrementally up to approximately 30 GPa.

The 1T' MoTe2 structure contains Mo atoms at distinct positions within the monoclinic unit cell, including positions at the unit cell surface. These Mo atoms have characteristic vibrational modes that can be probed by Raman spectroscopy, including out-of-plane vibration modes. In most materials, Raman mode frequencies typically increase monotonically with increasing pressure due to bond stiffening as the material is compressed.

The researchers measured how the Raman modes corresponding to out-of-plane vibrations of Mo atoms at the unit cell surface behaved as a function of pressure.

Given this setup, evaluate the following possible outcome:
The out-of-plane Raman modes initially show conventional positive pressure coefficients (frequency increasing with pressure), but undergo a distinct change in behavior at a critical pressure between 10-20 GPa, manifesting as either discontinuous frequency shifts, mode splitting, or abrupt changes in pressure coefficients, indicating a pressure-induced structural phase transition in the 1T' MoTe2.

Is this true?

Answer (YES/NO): NO